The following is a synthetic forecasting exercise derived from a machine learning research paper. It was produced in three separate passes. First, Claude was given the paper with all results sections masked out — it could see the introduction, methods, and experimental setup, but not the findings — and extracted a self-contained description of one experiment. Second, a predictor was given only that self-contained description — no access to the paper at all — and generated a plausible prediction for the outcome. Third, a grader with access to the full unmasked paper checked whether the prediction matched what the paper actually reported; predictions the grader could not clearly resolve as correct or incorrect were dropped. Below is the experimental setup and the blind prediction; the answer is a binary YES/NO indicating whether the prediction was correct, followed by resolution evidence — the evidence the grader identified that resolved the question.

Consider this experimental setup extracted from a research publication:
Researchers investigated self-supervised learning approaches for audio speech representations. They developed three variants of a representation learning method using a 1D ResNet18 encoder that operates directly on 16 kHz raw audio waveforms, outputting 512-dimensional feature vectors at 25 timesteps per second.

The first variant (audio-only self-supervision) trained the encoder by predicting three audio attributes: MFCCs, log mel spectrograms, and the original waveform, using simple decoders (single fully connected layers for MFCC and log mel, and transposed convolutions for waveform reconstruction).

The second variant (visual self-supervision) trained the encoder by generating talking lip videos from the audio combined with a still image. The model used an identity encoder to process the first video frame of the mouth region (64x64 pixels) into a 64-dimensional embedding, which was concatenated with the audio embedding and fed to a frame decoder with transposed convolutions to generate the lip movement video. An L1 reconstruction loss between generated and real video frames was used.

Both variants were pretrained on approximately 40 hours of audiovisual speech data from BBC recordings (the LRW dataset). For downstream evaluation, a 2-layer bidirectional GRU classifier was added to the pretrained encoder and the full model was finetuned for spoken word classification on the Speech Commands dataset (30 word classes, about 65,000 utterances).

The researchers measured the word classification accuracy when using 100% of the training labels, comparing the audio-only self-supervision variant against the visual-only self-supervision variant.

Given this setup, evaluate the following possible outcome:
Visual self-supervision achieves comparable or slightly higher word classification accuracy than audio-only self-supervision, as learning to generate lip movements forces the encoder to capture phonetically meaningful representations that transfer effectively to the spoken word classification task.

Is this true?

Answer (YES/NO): NO